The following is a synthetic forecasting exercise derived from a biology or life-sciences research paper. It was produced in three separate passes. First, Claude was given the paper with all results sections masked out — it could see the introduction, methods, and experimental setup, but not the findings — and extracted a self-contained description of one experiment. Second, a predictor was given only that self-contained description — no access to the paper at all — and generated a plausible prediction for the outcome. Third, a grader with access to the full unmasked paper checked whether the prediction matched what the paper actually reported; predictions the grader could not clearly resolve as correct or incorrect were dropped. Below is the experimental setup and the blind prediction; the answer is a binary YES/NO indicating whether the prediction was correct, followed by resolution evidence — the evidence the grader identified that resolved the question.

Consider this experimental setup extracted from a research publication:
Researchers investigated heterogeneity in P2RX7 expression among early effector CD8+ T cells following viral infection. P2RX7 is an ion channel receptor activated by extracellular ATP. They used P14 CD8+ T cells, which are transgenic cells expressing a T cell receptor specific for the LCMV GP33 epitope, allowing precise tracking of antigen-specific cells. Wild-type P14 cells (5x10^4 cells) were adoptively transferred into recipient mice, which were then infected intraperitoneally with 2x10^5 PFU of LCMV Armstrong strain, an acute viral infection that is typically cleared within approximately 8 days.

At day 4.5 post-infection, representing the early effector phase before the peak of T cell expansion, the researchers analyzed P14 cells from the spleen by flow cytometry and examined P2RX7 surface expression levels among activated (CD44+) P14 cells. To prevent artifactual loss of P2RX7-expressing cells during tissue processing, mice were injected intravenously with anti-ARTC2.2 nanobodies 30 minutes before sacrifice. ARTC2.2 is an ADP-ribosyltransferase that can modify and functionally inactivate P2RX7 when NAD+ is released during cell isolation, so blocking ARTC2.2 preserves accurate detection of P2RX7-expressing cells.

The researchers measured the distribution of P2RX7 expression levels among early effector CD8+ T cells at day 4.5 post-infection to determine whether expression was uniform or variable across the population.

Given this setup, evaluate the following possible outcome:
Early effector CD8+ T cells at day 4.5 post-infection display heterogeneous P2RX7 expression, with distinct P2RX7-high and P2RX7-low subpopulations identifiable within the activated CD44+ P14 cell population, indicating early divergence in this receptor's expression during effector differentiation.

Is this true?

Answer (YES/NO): YES